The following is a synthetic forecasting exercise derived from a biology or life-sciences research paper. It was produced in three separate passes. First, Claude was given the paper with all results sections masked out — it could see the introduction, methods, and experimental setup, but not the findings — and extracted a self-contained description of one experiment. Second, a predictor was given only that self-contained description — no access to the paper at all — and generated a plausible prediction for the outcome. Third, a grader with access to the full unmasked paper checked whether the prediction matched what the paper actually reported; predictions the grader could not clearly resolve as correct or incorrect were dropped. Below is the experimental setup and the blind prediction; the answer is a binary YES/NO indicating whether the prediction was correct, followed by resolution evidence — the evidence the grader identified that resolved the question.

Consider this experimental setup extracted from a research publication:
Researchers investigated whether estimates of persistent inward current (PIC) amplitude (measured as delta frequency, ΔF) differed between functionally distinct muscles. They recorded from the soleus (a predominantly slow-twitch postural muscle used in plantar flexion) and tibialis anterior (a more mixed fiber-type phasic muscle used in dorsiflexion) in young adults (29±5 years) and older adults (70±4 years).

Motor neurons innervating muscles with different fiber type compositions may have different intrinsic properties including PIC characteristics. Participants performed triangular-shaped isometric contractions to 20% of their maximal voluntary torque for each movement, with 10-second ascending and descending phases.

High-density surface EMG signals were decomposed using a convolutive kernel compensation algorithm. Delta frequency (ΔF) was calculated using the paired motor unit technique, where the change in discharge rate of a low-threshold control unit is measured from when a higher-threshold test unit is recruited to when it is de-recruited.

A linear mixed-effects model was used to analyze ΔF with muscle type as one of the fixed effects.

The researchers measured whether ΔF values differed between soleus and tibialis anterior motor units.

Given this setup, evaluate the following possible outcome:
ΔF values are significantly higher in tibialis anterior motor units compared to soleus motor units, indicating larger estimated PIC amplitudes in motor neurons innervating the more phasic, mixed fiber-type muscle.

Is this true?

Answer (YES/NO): YES